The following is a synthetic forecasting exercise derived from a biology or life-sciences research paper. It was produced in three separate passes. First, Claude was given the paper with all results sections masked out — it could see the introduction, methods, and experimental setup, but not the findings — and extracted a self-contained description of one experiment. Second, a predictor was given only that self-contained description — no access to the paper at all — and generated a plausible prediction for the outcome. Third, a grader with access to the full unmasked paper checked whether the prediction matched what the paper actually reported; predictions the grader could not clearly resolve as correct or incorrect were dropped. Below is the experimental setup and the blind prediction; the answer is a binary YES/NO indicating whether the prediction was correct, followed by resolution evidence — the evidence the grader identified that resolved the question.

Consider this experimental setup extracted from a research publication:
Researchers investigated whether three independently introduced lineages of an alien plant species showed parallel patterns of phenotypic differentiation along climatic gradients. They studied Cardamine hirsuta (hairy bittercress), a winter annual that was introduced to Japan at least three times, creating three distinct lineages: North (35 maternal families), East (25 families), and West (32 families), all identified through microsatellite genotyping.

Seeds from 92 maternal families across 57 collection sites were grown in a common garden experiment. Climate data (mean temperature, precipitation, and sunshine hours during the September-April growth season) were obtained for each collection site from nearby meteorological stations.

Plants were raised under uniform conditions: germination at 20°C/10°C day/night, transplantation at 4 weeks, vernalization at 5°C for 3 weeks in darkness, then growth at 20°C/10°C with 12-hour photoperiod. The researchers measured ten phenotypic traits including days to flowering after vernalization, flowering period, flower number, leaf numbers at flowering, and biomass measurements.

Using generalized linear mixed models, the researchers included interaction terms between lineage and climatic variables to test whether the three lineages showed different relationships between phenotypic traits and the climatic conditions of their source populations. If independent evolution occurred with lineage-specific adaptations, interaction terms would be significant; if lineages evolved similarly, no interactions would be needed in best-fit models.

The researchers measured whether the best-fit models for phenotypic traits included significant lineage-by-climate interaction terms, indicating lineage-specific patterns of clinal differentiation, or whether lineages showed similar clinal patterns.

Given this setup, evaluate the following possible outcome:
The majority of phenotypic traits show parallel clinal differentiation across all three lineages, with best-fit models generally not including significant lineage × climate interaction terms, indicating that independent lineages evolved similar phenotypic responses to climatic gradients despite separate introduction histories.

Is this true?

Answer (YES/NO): NO